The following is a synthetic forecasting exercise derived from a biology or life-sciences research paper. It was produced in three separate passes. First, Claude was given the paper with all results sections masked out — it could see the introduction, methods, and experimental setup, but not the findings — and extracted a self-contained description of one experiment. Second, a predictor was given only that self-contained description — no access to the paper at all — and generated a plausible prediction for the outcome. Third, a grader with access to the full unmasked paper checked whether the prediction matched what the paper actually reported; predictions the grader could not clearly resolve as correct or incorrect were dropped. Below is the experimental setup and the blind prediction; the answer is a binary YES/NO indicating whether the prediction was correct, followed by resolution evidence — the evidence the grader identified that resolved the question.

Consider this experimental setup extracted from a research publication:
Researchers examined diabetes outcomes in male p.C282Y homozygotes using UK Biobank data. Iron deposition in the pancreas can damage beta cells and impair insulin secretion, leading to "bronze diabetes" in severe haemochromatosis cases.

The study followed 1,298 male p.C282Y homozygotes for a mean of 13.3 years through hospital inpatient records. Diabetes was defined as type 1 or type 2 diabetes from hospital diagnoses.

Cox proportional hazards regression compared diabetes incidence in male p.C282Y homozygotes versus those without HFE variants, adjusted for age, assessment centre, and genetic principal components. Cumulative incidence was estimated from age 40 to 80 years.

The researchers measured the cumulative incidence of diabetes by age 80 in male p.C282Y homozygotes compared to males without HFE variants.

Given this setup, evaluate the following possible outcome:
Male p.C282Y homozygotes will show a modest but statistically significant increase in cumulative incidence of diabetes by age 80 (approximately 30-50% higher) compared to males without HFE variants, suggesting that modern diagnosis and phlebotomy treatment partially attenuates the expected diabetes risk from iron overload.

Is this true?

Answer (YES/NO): NO